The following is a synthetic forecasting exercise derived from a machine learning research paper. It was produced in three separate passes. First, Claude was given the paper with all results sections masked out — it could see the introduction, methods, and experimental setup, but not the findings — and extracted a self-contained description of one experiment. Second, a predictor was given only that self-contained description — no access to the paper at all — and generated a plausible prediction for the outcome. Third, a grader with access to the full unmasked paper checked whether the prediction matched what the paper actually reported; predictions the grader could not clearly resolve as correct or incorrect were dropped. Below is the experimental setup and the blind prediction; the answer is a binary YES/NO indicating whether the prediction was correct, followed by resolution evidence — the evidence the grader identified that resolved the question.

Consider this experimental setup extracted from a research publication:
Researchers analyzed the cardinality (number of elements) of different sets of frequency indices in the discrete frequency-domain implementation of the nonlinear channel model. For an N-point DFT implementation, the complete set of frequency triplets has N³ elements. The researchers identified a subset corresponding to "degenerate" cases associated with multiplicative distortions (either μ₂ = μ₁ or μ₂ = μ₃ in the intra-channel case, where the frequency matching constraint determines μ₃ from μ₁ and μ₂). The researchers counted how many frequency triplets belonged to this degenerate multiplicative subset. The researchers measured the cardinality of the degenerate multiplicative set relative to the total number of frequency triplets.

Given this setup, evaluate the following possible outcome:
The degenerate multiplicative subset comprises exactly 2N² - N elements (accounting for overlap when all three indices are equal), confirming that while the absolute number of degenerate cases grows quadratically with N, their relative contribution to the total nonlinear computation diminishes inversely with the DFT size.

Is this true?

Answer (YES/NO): YES